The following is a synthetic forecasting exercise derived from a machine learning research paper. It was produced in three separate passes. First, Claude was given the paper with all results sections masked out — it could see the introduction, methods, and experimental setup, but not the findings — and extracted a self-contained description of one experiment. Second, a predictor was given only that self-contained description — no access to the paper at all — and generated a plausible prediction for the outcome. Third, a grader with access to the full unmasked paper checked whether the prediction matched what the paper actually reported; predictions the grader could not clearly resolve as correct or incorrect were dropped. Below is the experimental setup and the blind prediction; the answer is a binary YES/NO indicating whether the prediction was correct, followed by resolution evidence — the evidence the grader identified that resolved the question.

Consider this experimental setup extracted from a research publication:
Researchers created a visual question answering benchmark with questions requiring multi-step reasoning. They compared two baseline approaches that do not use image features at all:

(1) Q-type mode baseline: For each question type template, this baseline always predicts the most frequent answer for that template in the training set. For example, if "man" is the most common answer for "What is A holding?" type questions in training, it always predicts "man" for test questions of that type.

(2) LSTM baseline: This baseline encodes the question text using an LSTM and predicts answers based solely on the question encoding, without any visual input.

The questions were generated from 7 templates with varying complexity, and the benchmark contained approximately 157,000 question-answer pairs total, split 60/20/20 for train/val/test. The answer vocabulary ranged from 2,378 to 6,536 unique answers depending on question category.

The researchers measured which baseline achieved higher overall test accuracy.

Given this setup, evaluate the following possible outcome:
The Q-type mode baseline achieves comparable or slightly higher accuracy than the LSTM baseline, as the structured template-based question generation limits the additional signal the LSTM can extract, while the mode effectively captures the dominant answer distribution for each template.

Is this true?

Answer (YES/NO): NO